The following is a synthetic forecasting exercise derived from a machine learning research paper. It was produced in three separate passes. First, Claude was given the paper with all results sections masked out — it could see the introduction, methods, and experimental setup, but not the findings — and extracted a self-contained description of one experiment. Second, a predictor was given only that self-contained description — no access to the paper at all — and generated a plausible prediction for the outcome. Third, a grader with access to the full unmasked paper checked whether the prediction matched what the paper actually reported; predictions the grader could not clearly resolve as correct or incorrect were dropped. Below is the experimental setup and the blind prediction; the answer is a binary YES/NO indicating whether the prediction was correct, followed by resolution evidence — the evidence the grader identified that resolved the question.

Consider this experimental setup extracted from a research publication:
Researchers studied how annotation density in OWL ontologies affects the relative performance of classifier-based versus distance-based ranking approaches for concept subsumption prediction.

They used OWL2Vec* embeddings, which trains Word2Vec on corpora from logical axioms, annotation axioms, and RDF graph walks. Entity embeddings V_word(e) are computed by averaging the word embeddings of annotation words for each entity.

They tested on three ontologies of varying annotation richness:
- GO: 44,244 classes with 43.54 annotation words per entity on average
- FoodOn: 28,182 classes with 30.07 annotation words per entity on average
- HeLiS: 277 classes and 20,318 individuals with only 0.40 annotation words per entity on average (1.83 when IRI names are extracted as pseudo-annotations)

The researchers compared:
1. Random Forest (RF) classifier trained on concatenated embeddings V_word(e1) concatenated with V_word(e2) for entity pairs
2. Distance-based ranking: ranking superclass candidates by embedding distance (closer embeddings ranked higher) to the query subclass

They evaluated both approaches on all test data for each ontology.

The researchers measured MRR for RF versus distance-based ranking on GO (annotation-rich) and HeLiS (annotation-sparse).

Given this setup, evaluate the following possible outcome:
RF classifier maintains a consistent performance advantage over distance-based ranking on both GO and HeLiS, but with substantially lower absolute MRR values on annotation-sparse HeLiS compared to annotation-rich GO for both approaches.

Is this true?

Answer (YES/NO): NO